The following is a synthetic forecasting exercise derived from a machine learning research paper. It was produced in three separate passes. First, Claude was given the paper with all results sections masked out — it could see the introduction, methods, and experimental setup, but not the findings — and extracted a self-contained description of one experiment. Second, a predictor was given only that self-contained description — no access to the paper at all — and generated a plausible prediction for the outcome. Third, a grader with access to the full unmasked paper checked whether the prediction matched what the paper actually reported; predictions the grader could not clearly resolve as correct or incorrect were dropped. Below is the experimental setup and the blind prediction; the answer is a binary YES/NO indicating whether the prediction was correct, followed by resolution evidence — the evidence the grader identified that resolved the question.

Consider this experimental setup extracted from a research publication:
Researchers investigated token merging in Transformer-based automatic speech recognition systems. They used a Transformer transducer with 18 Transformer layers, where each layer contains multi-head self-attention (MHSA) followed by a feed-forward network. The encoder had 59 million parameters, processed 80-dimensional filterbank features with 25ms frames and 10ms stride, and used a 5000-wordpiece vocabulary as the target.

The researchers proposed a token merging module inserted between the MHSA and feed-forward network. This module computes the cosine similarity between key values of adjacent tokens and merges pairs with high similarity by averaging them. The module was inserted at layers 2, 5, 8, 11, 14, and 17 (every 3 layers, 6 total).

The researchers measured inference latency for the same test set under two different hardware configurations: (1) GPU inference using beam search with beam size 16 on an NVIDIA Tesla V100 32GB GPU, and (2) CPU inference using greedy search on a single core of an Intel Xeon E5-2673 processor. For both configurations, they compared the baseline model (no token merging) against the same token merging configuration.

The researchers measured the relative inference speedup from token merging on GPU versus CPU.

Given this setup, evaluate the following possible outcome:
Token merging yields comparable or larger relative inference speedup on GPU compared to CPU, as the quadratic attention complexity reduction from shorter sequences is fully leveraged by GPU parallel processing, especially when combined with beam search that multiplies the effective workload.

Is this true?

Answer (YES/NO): YES